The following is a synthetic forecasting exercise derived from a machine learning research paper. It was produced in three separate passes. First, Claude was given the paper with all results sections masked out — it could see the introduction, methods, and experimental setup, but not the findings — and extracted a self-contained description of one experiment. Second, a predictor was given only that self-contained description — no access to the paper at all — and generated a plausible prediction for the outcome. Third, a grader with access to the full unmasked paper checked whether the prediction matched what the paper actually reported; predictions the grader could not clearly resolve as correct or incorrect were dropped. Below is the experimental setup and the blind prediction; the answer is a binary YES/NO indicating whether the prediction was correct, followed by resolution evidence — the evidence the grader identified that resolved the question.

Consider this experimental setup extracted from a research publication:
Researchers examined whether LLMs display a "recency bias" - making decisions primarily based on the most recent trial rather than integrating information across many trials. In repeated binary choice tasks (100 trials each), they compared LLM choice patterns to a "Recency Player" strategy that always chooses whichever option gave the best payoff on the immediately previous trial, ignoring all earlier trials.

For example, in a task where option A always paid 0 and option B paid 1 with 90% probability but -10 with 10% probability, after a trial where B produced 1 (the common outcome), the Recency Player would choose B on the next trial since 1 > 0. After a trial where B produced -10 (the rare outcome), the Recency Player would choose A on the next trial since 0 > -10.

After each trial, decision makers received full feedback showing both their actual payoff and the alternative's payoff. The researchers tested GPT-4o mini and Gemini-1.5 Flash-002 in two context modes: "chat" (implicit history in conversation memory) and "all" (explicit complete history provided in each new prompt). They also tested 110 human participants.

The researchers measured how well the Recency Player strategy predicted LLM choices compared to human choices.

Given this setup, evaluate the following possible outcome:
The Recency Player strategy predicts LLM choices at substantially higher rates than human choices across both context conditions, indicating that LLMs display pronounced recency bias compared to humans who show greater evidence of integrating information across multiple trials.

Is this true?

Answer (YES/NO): YES